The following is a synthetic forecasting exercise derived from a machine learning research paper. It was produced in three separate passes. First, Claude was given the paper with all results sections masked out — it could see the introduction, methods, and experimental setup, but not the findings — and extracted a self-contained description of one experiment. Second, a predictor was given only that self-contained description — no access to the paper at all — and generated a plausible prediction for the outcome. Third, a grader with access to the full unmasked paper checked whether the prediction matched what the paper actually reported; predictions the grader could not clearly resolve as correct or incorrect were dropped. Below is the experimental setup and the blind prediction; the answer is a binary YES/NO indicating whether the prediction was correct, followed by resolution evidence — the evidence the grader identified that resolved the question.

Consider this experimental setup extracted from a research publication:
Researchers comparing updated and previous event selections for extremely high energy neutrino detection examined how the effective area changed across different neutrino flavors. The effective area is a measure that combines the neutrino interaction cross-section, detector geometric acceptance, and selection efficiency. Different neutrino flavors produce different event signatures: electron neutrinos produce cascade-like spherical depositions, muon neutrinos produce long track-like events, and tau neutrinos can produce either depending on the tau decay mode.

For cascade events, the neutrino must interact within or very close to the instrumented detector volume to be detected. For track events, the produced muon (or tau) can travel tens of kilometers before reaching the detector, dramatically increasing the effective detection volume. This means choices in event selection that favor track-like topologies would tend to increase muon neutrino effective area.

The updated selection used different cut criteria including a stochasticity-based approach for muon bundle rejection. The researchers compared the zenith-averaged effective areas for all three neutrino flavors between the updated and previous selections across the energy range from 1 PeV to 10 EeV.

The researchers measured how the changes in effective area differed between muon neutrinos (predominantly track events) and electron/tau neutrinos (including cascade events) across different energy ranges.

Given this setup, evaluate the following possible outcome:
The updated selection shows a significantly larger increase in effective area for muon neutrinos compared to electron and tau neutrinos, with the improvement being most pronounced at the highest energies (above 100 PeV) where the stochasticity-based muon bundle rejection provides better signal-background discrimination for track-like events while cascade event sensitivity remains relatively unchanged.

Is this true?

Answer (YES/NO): NO